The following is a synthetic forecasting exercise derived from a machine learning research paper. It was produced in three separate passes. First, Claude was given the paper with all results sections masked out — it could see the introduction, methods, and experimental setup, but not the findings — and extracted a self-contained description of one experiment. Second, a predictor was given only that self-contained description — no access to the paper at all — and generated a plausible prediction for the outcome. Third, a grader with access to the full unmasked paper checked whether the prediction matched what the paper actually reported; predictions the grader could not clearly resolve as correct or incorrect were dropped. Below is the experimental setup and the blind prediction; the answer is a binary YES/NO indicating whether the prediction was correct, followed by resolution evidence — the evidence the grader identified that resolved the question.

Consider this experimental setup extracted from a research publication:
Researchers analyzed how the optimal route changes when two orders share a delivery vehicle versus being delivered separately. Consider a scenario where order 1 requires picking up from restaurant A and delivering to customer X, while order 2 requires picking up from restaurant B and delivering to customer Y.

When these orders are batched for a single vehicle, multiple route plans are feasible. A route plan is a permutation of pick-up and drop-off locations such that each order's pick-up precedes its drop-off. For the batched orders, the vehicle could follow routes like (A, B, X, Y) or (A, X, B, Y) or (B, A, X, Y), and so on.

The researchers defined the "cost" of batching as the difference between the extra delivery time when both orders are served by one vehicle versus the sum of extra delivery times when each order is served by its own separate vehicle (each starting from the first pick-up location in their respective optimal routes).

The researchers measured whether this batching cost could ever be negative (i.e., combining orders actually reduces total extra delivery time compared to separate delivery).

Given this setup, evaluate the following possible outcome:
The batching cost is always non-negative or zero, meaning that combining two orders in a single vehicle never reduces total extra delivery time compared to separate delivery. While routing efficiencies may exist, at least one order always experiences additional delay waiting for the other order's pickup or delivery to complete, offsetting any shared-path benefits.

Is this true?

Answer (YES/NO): YES